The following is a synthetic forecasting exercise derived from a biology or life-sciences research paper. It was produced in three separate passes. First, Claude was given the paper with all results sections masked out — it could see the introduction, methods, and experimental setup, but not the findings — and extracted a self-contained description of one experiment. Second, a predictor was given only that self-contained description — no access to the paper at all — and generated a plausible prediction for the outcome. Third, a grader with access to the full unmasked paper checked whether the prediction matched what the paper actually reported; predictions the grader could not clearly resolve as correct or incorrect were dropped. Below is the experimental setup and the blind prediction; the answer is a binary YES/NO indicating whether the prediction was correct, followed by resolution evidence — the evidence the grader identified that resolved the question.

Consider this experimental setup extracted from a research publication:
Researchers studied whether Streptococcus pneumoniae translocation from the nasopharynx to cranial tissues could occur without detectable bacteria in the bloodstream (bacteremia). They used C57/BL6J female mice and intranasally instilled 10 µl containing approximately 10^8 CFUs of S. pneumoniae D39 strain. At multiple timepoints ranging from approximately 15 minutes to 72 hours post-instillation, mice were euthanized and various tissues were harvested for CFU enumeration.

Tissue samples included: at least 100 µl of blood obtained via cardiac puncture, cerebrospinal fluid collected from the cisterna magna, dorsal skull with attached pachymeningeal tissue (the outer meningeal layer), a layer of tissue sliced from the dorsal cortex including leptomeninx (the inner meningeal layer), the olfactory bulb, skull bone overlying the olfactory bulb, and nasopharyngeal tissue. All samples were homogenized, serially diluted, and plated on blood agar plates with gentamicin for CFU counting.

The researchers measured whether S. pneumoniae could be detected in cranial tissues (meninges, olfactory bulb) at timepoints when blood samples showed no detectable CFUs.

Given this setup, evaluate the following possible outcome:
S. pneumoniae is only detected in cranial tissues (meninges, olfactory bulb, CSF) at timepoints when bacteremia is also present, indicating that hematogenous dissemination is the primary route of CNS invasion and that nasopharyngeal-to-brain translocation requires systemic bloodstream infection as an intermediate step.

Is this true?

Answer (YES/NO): NO